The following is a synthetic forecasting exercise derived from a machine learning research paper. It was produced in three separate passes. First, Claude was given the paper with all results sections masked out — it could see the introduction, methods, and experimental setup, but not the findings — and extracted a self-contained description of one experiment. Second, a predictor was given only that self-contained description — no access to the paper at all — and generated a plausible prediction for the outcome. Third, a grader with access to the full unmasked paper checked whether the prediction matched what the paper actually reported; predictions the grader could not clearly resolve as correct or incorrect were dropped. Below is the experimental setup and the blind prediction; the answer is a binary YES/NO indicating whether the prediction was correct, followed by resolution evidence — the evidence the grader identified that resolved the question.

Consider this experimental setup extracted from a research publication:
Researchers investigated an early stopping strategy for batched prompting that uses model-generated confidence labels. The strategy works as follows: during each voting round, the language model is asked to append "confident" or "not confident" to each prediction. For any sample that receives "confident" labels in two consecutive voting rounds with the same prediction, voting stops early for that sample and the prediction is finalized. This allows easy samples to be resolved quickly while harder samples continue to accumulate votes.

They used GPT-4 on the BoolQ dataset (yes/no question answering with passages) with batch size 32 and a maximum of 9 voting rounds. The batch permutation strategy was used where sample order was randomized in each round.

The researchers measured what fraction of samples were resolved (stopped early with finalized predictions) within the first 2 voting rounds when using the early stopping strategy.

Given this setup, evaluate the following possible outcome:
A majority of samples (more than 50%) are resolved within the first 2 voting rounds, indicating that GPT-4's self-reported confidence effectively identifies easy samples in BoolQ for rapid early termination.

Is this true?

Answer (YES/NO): YES